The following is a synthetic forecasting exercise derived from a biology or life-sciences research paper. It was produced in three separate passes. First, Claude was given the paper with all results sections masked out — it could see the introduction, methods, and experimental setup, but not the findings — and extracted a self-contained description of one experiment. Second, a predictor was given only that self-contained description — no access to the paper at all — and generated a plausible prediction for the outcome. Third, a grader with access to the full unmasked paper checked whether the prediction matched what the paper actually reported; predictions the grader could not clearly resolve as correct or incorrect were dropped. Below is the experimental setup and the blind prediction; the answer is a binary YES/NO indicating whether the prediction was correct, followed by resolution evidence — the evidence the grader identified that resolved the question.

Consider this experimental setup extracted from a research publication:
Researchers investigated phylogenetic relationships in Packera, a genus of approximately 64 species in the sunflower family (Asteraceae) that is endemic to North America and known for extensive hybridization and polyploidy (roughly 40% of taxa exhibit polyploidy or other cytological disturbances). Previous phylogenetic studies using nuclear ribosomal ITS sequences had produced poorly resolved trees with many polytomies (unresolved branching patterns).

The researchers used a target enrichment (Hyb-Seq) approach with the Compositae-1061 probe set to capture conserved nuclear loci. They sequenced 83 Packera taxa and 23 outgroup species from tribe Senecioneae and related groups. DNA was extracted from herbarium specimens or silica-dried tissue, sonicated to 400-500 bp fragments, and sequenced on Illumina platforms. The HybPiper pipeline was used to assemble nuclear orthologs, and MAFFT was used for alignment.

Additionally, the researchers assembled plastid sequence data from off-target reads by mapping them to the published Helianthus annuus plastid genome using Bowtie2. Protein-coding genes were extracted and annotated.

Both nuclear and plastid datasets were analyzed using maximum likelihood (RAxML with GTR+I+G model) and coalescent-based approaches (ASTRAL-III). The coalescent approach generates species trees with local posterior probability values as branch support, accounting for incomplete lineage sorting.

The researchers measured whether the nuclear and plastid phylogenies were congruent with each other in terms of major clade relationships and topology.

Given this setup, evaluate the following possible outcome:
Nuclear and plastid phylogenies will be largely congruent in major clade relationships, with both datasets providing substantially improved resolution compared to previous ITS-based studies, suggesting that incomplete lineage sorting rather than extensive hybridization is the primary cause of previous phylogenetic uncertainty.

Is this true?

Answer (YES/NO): NO